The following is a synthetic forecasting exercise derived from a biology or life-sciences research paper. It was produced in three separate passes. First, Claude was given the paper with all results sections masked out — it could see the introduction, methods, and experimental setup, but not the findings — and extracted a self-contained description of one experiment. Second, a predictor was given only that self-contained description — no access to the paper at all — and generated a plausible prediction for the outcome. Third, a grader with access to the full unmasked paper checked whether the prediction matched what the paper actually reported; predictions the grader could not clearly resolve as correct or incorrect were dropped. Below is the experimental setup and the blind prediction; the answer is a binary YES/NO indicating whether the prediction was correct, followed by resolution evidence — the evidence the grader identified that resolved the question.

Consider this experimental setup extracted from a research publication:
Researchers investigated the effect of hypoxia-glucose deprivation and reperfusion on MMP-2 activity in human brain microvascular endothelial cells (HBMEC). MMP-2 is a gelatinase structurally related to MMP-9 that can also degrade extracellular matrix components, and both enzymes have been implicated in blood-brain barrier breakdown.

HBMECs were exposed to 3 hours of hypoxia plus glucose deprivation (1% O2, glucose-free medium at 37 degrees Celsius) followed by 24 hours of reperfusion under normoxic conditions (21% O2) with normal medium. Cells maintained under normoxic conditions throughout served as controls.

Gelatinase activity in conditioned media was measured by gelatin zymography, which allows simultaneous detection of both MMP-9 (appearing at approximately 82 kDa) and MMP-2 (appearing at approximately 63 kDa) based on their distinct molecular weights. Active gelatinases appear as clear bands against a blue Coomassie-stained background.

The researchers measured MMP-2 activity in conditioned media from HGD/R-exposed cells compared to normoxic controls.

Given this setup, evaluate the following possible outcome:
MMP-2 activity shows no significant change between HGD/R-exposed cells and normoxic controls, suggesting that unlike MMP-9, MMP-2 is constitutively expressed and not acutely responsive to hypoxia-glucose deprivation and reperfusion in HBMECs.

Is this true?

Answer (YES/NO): NO